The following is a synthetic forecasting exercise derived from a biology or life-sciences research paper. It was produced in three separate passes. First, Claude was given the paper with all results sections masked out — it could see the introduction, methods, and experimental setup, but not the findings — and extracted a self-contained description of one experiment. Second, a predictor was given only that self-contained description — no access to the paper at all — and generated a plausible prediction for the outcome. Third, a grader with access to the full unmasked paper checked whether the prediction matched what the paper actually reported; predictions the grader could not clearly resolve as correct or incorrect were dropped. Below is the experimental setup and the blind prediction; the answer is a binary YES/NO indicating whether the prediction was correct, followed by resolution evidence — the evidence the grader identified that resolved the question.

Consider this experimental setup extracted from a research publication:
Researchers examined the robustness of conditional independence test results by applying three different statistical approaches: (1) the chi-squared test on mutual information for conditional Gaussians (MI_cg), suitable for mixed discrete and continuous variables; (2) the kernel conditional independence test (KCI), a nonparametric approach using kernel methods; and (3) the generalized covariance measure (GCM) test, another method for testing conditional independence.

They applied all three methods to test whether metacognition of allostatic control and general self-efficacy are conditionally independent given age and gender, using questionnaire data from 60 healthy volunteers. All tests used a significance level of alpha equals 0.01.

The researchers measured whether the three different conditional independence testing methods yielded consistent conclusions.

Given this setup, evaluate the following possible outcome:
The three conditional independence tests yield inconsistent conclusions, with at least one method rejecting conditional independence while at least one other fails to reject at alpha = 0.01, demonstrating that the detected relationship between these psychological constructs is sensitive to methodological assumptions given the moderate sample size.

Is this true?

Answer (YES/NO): NO